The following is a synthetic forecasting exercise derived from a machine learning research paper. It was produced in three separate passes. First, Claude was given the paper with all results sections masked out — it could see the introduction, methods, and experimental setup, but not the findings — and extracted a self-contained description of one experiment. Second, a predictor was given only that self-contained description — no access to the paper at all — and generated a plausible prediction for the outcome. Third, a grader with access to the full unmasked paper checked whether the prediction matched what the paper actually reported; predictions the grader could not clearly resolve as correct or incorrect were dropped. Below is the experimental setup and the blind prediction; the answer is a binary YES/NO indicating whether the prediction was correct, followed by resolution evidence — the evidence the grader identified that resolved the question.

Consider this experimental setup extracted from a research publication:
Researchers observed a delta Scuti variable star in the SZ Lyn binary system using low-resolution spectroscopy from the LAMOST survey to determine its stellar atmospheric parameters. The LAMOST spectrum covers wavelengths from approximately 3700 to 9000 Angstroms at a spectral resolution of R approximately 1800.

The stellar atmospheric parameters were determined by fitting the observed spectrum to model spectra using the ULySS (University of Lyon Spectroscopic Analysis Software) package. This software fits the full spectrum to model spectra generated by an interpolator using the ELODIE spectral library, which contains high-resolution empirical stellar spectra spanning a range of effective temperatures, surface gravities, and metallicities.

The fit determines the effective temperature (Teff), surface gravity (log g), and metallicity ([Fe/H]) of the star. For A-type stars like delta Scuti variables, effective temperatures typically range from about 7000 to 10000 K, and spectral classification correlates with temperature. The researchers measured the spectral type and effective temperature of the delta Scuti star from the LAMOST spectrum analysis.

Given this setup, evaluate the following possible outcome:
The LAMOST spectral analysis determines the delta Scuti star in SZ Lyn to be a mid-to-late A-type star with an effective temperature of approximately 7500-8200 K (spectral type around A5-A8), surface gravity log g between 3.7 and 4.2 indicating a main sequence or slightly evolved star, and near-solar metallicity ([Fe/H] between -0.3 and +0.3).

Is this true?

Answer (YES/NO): NO